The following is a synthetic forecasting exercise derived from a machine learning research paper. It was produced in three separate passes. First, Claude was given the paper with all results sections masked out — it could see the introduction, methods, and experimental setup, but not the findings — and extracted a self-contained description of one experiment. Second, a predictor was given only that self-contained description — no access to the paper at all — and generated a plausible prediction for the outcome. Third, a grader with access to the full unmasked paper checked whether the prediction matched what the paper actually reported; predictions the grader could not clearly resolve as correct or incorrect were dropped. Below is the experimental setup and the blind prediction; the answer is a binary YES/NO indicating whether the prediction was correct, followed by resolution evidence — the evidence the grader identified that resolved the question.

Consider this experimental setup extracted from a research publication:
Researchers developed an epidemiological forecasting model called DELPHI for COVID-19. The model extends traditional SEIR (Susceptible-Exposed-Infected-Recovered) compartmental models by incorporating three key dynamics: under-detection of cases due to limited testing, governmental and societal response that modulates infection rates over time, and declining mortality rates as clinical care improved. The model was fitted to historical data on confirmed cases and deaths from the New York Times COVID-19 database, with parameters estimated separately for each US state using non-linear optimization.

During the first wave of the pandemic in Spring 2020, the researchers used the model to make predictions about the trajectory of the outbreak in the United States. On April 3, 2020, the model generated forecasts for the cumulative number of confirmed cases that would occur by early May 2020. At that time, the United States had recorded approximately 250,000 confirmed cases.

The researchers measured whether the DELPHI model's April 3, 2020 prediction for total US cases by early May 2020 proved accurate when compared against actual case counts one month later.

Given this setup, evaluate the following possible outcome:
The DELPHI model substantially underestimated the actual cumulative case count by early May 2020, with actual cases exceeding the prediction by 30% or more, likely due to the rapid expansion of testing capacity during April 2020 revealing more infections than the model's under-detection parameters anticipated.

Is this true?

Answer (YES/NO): NO